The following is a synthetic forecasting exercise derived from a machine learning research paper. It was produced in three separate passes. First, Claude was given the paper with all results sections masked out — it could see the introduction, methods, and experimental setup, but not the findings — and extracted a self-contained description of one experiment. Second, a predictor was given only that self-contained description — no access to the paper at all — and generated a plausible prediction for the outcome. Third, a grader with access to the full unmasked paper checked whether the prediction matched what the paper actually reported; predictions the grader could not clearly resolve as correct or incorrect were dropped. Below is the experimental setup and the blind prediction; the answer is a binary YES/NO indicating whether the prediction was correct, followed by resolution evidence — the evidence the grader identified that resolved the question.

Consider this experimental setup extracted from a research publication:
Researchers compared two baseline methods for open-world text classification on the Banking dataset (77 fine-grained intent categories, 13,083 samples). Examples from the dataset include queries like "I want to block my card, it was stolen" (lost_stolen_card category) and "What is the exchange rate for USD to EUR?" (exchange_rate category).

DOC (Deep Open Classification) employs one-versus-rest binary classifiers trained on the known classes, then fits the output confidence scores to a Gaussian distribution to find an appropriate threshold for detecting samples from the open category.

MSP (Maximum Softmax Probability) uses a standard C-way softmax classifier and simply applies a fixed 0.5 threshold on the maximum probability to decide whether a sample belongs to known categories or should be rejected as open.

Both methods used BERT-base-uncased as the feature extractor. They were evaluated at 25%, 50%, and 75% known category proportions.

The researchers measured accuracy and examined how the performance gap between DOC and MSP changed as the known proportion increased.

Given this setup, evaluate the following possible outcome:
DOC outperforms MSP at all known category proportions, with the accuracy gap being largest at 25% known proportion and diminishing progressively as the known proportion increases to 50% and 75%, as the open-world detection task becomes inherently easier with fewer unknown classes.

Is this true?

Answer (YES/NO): YES